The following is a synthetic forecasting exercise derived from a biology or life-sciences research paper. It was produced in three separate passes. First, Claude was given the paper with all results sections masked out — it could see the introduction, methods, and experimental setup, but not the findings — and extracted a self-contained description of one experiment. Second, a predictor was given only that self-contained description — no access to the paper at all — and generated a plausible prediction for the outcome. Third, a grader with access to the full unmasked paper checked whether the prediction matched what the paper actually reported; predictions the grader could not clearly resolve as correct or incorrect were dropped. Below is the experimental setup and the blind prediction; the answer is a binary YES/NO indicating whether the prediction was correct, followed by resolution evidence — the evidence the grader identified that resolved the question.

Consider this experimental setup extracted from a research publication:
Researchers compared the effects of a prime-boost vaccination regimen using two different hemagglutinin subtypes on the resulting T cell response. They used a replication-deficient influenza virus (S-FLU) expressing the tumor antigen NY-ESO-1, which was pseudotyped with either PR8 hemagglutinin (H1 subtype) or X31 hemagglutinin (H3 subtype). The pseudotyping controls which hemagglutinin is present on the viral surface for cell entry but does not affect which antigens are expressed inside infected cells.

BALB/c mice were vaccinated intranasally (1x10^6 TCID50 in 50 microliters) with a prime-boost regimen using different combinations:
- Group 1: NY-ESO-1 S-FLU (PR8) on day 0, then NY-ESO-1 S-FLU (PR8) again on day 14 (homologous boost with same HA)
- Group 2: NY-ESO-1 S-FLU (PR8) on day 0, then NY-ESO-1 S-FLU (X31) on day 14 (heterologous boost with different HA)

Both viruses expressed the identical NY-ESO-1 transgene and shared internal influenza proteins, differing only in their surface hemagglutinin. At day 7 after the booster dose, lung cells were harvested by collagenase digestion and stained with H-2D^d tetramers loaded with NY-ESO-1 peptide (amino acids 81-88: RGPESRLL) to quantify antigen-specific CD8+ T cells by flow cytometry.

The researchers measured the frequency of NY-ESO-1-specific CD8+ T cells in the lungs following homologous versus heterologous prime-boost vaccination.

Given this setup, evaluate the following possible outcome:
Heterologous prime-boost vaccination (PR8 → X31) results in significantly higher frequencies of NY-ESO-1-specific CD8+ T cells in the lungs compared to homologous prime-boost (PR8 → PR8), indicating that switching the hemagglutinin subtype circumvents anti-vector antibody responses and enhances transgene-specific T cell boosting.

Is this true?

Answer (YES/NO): YES